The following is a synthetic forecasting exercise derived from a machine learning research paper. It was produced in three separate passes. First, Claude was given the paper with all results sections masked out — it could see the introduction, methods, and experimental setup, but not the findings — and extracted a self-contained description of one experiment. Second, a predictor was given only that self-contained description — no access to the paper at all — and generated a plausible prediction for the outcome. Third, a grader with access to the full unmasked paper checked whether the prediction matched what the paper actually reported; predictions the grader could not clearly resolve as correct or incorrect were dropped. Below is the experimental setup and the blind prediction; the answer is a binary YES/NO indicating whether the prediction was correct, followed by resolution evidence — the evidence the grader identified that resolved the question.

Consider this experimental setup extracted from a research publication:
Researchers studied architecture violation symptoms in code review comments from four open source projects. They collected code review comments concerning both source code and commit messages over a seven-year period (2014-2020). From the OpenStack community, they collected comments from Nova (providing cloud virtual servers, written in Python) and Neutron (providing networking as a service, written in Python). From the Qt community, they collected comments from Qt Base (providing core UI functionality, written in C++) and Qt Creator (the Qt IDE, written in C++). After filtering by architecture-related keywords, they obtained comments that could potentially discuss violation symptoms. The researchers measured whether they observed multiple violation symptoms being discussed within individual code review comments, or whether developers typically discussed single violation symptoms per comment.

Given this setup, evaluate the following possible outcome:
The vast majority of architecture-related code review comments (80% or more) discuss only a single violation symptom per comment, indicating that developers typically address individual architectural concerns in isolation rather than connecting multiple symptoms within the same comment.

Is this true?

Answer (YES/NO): YES